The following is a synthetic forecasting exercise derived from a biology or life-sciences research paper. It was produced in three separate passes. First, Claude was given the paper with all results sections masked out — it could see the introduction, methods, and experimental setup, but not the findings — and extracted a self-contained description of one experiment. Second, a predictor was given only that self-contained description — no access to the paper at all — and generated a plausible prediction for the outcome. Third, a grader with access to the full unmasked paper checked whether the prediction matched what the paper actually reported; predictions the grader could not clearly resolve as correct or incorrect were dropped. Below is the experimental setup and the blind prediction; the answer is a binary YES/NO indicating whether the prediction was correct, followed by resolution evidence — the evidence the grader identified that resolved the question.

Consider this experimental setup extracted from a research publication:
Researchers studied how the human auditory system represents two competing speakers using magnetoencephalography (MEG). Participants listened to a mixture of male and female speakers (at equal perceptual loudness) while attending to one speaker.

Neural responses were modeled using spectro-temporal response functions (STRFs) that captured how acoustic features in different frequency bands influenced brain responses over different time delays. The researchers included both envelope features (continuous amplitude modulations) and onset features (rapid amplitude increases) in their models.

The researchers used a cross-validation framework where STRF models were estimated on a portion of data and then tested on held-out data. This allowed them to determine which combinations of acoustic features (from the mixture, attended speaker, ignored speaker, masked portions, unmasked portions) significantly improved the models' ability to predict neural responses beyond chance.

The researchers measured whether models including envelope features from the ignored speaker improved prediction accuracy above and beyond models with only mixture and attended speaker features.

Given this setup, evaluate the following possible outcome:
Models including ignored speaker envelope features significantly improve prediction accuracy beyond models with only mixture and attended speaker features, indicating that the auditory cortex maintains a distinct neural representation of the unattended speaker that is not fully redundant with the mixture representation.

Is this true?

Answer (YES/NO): YES